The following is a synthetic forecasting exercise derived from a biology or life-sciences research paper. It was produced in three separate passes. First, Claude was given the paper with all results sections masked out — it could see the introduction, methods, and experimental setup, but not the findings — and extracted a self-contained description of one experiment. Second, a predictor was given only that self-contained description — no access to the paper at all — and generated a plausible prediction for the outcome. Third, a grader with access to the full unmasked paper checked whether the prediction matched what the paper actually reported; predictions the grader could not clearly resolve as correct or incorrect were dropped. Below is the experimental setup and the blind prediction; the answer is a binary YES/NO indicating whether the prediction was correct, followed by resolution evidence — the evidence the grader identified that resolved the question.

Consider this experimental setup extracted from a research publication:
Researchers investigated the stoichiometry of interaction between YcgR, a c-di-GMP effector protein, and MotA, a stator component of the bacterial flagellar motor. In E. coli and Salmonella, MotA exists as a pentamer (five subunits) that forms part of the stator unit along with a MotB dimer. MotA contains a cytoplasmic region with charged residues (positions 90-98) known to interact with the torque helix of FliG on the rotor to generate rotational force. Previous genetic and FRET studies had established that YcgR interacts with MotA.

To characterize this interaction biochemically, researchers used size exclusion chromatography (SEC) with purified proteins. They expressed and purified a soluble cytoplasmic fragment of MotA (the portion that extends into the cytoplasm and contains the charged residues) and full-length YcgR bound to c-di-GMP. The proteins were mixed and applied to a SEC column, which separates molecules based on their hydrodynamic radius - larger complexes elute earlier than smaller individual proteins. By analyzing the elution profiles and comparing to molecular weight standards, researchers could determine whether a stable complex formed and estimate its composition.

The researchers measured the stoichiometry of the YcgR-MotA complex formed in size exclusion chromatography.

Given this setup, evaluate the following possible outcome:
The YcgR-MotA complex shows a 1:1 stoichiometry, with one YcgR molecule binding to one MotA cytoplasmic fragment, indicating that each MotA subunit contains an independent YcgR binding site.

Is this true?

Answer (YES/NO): NO